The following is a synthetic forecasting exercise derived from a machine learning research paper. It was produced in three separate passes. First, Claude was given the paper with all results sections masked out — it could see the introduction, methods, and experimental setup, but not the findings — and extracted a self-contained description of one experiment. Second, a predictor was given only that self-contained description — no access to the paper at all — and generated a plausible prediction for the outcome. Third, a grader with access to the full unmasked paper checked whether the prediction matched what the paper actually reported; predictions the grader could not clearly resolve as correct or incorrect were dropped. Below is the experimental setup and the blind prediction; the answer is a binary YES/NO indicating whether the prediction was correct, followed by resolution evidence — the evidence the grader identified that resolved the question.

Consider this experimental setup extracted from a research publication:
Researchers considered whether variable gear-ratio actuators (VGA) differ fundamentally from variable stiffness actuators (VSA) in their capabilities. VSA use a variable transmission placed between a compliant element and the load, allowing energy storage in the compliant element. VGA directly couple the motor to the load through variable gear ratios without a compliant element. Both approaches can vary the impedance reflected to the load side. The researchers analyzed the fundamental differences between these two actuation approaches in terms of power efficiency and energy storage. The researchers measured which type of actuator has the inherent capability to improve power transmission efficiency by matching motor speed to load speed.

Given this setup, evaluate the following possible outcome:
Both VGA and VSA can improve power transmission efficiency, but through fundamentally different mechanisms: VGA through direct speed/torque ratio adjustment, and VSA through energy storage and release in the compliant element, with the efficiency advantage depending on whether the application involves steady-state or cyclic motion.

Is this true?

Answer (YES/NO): NO